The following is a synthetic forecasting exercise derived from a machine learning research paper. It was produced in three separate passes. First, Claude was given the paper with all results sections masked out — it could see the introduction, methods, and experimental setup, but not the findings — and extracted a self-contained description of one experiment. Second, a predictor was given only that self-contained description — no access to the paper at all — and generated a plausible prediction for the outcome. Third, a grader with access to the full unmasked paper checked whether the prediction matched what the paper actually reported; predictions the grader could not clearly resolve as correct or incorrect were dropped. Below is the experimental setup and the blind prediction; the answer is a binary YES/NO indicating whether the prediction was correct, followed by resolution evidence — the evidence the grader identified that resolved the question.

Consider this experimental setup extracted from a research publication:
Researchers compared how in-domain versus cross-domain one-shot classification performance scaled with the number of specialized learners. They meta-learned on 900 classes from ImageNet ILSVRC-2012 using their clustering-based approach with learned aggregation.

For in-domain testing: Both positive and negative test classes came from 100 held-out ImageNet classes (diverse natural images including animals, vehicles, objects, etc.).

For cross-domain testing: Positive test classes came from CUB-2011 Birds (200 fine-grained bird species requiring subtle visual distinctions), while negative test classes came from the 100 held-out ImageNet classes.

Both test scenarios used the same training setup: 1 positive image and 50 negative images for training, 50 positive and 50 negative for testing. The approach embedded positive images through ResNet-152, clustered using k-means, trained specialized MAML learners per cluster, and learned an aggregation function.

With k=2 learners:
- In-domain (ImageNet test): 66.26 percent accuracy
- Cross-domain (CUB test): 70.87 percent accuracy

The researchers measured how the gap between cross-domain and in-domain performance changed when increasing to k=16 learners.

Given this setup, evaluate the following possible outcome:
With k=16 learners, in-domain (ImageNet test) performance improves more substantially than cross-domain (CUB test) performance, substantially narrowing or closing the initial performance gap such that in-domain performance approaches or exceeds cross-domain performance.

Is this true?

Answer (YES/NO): NO